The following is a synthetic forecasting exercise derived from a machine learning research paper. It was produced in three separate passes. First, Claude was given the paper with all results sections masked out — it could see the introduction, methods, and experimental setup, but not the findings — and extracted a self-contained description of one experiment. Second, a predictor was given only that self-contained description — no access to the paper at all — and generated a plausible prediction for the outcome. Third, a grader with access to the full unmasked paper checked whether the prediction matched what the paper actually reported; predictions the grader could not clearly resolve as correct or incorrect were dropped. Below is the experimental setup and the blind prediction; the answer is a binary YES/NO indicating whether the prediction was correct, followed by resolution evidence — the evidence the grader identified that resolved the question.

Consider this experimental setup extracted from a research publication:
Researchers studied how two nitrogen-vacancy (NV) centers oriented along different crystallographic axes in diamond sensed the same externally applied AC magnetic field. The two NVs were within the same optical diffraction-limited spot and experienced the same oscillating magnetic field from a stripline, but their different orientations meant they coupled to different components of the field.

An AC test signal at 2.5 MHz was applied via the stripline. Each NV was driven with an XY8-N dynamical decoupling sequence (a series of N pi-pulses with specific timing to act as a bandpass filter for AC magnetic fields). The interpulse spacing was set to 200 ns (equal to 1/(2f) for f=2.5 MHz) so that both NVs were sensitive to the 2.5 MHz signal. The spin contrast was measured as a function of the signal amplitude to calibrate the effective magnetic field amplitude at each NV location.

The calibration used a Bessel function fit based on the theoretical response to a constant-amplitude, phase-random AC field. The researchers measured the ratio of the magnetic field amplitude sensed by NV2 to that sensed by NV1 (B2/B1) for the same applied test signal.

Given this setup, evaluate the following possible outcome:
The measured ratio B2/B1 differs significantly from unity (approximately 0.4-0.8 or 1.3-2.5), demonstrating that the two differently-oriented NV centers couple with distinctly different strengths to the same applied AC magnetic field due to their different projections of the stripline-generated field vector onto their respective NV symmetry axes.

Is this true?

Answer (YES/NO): YES